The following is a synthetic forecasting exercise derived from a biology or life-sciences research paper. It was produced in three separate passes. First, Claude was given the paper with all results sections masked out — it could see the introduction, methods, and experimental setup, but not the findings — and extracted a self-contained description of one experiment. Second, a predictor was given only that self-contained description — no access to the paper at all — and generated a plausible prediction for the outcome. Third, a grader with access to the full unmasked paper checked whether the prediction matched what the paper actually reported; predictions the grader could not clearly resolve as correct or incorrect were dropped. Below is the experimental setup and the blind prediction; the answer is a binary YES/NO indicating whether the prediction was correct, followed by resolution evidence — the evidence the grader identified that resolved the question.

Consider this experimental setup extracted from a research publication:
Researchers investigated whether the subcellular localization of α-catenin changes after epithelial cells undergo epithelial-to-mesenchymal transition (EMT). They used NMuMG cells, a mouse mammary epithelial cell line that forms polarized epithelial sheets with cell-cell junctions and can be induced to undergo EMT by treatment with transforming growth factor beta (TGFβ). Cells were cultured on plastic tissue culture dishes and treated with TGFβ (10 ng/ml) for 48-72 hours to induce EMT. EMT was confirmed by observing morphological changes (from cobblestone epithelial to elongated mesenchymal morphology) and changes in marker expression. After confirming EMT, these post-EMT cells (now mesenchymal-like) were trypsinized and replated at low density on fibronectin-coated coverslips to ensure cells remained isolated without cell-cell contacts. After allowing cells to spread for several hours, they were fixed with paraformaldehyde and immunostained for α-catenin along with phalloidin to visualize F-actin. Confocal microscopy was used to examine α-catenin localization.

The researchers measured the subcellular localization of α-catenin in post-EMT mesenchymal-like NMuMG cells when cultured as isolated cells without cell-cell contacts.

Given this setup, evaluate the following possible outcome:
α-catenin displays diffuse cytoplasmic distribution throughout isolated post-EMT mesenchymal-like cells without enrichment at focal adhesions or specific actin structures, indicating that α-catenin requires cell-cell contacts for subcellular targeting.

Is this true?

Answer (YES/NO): NO